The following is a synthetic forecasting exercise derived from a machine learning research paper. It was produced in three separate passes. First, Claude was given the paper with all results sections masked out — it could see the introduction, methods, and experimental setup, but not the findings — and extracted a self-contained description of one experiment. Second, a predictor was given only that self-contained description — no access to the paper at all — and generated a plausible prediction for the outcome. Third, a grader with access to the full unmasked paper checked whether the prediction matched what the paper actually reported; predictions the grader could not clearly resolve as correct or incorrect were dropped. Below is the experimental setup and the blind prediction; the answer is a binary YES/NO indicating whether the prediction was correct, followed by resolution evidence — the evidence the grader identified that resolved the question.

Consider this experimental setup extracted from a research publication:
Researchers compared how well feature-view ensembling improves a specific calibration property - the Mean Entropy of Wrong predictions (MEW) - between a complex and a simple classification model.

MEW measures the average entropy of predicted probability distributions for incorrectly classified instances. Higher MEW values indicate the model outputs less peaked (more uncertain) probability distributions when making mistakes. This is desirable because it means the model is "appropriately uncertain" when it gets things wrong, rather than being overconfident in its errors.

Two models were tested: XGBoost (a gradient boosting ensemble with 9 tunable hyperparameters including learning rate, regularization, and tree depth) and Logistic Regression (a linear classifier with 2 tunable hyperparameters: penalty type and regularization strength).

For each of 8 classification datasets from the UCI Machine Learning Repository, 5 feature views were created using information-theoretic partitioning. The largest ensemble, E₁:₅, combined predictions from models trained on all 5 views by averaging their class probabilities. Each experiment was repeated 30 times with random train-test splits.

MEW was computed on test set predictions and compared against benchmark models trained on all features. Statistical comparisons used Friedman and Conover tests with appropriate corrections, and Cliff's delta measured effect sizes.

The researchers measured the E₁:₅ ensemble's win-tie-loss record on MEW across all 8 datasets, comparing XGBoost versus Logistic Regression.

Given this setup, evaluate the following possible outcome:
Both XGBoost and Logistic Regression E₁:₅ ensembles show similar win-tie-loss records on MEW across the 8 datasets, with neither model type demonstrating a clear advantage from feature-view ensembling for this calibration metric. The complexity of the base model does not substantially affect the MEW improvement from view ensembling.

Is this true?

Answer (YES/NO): YES